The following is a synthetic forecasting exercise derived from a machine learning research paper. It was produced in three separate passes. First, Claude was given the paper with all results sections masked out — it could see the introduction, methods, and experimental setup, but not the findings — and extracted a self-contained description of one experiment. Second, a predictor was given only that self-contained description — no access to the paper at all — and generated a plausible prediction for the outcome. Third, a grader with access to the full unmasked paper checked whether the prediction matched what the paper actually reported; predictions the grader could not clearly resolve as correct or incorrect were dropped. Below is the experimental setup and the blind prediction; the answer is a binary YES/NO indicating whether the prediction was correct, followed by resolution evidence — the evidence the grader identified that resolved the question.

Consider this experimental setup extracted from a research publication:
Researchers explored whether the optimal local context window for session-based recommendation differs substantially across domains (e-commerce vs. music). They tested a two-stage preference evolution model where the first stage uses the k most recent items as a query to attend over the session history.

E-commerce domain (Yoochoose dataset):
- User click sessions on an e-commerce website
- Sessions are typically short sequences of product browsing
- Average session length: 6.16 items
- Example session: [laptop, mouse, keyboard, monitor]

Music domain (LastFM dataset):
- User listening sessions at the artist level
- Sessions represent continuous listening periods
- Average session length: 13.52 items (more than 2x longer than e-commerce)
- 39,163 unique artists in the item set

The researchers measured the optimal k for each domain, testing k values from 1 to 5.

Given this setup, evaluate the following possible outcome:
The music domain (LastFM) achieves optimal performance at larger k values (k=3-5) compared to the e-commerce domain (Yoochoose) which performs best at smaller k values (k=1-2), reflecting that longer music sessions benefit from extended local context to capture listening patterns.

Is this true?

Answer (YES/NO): NO